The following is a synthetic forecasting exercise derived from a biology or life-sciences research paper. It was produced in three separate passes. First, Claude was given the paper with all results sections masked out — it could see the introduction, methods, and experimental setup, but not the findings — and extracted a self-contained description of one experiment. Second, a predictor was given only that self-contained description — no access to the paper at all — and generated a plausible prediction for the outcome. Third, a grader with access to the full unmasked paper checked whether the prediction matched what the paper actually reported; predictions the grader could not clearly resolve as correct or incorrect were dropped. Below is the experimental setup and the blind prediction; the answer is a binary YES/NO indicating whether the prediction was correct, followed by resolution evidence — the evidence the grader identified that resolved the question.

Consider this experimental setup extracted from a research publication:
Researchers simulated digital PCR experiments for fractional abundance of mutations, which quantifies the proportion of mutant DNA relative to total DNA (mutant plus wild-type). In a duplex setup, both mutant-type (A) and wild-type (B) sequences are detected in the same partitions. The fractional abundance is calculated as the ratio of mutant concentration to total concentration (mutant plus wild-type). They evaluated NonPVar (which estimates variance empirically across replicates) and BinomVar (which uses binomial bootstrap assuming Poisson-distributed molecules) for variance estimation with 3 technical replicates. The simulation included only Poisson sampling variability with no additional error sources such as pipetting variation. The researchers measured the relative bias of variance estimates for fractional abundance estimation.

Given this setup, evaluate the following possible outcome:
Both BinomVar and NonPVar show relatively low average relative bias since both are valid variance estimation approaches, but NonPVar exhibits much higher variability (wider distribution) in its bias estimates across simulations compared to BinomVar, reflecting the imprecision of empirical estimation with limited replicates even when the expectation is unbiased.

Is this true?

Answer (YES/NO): YES